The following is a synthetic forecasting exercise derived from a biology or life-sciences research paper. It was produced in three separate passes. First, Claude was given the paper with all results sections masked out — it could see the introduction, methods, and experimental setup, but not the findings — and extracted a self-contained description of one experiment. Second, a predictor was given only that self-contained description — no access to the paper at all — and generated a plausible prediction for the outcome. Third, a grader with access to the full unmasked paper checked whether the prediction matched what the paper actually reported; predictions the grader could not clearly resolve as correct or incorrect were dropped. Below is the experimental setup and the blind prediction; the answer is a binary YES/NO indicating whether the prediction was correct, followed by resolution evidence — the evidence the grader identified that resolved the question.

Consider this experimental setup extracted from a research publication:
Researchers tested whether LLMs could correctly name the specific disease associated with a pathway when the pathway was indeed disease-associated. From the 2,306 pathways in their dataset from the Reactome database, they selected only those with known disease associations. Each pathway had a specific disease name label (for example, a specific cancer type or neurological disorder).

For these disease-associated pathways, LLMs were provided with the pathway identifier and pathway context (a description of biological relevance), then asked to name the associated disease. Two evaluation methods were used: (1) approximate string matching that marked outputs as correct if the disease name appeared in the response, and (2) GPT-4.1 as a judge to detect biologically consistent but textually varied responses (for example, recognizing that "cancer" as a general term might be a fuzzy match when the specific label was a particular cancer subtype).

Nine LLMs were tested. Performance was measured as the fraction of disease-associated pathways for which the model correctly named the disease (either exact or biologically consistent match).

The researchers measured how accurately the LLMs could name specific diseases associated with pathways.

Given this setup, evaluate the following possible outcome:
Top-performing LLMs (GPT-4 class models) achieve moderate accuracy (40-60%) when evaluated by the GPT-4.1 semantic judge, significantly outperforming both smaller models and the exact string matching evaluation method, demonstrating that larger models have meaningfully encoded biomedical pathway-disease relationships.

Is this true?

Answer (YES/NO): NO